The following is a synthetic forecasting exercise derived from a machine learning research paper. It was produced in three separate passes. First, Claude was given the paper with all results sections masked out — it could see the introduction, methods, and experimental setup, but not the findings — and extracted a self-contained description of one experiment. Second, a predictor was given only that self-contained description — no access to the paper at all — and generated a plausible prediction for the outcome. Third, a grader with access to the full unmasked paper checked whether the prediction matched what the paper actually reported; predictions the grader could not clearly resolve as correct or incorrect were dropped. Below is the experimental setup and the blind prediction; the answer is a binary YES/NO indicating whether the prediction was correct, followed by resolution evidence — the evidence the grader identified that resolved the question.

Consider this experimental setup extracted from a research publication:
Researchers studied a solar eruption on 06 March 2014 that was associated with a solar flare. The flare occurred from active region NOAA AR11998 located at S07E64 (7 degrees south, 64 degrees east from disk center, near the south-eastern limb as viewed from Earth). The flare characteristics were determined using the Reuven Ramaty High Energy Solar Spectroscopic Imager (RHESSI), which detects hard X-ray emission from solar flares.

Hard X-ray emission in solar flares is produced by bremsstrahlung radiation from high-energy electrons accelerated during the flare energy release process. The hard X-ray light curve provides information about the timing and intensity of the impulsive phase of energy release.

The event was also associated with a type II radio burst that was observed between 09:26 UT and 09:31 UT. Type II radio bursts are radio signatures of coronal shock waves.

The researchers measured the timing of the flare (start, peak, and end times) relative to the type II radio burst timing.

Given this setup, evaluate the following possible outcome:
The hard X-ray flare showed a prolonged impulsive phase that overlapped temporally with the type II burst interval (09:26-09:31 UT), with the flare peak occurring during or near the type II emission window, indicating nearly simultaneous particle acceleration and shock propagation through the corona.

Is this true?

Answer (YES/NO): NO